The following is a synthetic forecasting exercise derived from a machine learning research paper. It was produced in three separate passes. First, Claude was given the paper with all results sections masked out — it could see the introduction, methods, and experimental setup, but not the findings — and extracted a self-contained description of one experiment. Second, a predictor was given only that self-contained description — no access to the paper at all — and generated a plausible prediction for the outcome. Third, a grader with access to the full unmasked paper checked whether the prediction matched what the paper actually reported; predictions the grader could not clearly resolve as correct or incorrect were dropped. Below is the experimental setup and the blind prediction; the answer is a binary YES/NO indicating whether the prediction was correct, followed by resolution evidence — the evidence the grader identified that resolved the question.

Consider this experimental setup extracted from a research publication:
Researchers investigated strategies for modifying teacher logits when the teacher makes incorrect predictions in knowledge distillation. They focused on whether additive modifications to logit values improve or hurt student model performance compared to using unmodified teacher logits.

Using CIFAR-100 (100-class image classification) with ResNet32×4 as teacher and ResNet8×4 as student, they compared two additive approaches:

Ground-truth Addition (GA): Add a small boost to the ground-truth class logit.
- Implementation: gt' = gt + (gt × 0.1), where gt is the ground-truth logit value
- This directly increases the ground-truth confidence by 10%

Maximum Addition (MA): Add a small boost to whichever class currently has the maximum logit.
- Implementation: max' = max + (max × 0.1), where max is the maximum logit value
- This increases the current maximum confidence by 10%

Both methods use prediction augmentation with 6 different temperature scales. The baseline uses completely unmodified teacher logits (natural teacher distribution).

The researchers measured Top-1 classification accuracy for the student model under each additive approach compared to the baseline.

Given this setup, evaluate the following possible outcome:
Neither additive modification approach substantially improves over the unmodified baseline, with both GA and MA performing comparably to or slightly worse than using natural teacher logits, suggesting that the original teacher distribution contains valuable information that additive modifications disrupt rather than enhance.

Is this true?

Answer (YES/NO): NO